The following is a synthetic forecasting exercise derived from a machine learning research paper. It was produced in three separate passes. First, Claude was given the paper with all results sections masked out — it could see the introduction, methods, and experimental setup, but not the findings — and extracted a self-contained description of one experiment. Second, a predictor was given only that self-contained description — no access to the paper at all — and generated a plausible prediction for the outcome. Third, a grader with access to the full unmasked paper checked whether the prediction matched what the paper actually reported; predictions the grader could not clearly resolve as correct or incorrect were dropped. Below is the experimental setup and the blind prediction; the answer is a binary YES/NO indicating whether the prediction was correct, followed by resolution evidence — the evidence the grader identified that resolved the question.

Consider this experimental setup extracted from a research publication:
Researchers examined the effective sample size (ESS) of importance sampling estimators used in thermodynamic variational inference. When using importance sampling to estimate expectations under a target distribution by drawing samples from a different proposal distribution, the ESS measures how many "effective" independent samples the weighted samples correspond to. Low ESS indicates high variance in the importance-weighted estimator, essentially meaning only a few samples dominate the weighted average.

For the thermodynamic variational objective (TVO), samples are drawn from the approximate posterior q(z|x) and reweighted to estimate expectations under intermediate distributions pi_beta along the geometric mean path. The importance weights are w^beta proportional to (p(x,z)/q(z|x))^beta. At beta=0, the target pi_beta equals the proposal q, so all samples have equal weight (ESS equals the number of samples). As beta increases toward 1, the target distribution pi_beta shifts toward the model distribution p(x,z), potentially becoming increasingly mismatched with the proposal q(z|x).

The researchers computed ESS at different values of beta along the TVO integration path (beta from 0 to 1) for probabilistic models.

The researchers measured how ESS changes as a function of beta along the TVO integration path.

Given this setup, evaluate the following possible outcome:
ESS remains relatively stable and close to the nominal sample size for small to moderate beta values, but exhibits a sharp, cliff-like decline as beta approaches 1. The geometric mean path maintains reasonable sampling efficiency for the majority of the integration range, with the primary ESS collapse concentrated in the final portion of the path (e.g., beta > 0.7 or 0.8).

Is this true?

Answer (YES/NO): NO